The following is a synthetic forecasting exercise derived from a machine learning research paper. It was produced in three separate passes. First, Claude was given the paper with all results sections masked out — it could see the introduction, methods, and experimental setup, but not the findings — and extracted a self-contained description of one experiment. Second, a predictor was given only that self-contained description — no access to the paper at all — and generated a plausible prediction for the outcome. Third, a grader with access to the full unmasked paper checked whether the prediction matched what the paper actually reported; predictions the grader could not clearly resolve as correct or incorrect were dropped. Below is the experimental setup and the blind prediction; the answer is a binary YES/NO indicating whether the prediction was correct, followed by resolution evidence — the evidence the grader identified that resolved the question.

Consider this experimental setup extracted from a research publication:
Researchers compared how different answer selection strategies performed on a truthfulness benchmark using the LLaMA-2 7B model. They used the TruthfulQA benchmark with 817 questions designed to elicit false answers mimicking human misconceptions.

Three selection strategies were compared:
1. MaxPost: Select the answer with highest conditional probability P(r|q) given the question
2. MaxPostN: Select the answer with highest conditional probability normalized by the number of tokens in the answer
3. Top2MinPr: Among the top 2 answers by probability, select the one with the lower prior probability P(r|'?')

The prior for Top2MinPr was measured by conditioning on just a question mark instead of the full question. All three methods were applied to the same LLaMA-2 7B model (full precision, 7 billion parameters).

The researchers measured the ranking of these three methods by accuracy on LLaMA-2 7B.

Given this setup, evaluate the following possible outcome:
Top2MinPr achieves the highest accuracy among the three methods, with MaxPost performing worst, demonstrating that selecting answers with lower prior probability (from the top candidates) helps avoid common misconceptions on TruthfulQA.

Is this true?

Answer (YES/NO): NO